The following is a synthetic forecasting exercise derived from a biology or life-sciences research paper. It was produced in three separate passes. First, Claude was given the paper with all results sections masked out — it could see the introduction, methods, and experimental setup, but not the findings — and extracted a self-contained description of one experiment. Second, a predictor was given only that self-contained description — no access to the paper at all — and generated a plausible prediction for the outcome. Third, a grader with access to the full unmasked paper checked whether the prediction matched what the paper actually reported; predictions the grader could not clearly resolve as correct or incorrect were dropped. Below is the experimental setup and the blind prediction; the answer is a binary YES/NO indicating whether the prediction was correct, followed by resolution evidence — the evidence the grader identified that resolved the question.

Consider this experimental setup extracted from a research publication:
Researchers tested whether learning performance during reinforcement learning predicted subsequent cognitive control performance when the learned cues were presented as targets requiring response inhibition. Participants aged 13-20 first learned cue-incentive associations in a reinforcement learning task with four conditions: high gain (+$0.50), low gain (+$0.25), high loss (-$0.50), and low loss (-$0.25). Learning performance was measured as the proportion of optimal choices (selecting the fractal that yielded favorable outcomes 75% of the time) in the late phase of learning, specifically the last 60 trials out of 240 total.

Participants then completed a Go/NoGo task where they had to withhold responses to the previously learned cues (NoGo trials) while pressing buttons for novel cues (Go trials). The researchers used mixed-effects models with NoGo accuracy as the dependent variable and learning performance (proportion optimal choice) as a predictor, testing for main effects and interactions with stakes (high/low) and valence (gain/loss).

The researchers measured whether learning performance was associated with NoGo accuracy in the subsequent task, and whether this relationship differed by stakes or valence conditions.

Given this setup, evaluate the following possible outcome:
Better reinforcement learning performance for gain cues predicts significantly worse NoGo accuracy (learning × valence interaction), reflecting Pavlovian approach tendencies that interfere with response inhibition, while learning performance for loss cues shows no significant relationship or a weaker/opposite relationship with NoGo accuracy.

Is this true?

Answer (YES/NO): NO